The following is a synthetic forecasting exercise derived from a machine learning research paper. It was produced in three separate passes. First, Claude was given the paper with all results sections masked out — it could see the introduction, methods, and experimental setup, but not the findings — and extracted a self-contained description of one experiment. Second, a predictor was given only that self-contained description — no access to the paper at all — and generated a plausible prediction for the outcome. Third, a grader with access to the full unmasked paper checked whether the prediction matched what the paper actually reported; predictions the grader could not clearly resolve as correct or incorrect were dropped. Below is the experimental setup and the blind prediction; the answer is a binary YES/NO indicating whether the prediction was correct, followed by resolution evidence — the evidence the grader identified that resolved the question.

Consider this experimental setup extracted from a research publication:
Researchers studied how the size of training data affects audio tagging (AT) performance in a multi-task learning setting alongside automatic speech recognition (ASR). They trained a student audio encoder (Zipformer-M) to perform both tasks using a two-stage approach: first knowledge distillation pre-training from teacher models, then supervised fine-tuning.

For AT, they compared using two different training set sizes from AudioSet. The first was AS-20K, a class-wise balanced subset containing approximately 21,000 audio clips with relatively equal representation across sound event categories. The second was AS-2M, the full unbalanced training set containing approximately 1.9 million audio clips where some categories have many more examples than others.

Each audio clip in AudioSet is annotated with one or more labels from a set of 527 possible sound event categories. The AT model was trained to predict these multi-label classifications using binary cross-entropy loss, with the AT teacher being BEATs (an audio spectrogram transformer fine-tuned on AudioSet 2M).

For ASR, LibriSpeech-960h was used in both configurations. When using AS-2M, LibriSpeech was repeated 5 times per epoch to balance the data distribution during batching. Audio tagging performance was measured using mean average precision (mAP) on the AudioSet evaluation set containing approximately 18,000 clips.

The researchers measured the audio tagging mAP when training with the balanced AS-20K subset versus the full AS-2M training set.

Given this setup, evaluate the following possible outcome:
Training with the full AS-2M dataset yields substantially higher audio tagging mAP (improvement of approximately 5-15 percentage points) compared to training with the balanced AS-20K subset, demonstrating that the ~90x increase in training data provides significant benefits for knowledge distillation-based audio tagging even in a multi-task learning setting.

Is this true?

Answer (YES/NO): NO